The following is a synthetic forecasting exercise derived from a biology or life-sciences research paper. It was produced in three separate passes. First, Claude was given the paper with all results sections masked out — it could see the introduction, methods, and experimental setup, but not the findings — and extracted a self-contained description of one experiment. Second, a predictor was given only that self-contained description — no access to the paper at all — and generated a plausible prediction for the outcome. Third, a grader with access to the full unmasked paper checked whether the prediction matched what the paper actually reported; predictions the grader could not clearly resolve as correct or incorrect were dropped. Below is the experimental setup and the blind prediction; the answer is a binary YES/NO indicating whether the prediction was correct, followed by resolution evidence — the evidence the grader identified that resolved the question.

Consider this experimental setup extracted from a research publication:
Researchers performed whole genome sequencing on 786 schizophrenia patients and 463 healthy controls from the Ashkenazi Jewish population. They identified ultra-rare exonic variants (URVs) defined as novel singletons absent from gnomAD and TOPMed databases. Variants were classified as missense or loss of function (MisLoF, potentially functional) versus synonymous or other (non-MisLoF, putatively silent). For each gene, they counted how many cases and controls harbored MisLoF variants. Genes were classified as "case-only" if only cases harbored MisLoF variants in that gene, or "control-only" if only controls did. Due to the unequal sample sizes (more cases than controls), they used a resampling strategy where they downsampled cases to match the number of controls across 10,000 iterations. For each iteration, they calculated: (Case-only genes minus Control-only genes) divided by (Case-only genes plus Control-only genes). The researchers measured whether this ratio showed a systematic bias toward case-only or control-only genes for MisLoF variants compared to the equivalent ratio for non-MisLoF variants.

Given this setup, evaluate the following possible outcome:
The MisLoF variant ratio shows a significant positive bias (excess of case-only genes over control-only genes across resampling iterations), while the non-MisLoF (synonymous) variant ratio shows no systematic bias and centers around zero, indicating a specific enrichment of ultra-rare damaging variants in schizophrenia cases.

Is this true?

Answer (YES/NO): NO